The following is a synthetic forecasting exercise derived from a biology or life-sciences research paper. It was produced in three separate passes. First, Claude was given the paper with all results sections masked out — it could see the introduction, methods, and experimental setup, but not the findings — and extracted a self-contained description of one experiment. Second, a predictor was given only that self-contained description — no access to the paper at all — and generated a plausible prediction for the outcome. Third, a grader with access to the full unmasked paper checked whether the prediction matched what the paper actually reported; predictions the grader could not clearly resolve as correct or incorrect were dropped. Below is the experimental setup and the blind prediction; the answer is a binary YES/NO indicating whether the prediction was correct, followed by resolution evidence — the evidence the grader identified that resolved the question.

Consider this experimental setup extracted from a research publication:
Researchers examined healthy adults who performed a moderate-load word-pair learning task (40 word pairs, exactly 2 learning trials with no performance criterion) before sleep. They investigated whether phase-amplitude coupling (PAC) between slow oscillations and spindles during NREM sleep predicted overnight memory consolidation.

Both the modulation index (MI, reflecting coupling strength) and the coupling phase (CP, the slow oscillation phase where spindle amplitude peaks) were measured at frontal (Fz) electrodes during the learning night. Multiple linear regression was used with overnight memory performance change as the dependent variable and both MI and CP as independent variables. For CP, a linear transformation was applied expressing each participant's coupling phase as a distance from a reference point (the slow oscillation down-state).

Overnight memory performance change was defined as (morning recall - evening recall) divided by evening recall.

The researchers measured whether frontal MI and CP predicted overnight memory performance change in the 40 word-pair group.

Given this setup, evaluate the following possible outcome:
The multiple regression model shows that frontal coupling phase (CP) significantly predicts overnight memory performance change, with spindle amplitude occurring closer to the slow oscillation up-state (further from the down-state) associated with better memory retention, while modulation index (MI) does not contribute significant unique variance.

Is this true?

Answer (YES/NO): NO